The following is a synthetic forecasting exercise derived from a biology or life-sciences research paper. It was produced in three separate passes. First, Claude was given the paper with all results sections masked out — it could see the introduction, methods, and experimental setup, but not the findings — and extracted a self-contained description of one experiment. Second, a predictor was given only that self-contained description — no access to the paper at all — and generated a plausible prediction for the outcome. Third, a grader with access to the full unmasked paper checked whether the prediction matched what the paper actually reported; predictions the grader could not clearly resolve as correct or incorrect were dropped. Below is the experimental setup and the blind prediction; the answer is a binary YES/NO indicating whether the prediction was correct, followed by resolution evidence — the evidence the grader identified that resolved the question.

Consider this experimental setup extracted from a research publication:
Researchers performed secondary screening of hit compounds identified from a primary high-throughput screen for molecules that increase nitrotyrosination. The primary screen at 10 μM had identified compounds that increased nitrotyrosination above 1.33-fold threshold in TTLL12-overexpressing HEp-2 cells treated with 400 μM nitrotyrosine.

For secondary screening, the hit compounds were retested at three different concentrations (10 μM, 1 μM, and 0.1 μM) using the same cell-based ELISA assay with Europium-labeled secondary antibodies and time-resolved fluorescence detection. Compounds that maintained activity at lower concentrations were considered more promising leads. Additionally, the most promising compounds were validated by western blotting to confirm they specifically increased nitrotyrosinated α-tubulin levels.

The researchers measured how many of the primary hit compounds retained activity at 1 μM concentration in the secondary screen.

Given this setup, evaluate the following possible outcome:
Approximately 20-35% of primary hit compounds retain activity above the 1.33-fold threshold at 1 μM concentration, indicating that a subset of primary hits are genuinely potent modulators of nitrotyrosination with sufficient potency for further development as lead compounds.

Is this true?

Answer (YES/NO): NO